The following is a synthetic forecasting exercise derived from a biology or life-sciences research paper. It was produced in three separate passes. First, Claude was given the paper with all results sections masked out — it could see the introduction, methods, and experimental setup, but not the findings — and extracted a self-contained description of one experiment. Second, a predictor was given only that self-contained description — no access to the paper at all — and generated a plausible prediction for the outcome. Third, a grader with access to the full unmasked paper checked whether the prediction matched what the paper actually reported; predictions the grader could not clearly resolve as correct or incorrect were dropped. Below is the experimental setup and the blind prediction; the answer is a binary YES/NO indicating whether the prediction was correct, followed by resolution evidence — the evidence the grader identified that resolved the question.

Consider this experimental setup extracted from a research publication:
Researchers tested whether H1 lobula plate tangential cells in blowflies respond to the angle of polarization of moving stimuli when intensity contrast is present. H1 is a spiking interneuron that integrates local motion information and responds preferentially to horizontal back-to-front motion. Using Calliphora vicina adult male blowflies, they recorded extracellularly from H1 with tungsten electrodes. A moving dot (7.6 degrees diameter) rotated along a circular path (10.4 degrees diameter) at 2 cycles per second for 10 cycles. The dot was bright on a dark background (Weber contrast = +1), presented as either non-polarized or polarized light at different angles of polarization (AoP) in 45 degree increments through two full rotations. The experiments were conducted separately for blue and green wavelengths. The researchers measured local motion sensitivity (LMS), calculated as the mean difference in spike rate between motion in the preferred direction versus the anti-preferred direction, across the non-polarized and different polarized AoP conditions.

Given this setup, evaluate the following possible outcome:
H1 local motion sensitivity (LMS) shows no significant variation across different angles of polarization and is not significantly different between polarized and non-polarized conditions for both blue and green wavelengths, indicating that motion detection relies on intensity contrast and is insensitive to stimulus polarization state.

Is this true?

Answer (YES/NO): YES